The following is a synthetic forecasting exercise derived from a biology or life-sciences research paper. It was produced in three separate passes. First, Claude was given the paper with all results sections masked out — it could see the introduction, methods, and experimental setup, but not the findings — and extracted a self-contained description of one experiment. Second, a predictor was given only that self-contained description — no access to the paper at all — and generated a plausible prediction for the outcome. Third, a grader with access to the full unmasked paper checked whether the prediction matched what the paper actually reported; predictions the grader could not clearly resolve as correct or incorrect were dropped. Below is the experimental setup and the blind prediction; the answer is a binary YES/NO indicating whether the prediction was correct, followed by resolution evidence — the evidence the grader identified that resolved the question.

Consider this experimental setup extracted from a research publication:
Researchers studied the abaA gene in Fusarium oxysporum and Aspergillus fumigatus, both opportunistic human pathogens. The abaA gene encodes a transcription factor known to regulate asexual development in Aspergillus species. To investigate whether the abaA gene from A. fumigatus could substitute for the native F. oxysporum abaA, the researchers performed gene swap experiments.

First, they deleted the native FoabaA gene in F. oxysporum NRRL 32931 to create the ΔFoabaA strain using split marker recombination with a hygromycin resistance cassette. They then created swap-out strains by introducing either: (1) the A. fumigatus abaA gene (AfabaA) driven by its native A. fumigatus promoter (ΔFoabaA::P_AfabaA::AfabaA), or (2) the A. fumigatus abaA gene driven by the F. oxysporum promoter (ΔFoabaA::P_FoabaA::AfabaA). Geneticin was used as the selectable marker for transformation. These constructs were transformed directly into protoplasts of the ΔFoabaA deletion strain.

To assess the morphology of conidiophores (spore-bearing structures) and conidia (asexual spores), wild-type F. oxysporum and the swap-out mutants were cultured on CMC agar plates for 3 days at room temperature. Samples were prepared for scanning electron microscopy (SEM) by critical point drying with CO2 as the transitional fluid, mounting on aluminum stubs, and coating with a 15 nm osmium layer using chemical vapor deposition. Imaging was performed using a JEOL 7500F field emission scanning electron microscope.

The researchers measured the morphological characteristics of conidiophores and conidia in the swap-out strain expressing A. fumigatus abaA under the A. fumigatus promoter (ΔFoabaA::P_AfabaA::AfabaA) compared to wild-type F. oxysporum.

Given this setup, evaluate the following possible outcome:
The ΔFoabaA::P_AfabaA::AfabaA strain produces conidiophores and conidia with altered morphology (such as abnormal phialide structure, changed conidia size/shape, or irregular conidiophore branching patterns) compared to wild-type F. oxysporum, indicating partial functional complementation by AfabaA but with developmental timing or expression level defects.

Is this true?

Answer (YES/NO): YES